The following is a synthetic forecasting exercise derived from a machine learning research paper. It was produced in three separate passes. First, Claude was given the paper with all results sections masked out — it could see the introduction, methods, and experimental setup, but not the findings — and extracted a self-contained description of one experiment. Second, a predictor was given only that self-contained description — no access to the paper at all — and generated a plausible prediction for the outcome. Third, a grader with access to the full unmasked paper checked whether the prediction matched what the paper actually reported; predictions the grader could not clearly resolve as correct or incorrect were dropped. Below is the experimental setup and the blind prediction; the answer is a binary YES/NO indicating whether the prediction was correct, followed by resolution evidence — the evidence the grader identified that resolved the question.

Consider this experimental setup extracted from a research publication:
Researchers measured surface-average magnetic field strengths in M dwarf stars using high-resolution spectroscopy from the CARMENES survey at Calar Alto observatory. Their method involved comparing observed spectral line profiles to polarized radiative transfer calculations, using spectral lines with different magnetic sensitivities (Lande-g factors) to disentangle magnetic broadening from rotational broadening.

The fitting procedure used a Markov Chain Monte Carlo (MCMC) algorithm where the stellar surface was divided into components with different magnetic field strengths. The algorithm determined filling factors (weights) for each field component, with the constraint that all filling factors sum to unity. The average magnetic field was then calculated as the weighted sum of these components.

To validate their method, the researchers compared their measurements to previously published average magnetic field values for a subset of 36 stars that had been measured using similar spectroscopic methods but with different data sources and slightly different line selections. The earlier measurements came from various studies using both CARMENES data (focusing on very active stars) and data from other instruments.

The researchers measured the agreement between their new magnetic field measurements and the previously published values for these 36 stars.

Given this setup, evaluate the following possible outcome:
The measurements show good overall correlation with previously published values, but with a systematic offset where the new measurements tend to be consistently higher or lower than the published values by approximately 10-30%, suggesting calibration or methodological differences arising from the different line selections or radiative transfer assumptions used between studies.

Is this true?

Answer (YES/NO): NO